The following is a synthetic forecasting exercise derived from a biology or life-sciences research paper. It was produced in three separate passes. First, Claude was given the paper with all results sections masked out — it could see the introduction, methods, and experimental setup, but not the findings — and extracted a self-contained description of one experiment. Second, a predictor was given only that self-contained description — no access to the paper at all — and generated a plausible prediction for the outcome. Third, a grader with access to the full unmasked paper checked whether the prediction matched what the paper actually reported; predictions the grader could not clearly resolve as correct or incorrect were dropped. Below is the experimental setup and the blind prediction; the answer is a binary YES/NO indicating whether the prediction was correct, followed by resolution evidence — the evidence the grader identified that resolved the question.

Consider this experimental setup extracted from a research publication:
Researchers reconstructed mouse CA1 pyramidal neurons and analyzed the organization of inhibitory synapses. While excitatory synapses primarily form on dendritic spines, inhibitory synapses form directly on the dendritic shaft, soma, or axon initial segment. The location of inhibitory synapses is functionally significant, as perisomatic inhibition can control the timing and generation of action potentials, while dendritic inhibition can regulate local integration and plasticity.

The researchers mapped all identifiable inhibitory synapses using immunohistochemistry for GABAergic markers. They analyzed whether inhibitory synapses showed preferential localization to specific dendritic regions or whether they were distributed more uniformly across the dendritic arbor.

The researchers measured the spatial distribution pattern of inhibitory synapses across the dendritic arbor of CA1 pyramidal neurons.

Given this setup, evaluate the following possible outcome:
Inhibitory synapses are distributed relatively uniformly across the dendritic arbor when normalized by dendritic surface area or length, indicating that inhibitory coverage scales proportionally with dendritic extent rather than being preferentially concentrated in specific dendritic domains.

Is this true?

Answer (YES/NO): YES